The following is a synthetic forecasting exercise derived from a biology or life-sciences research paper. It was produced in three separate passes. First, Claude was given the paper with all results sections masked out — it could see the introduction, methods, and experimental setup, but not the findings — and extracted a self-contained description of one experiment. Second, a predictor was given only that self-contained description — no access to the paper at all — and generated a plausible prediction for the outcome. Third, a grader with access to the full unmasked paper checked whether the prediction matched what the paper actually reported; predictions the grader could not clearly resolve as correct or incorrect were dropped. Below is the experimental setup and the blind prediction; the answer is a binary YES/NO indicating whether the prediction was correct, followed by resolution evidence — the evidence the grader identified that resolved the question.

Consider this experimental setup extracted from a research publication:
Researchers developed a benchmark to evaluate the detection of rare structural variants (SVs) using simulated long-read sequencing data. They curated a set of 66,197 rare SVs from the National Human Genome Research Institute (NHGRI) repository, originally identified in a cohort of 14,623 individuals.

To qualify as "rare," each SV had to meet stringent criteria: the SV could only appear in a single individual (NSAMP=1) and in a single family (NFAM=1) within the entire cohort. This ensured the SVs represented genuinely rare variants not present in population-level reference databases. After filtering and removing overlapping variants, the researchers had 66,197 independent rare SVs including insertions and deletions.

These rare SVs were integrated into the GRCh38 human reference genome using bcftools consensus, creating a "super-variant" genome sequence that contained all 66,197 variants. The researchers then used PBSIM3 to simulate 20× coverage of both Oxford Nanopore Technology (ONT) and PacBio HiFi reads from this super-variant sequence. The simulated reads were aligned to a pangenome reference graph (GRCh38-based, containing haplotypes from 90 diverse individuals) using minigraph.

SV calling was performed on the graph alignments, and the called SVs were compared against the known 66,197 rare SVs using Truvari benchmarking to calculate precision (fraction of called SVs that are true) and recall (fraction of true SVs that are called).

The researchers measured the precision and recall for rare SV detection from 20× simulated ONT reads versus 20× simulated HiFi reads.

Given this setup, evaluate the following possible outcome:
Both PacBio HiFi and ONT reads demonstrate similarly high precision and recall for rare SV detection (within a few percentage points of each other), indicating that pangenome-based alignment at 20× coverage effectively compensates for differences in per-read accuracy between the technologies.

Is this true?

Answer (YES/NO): YES